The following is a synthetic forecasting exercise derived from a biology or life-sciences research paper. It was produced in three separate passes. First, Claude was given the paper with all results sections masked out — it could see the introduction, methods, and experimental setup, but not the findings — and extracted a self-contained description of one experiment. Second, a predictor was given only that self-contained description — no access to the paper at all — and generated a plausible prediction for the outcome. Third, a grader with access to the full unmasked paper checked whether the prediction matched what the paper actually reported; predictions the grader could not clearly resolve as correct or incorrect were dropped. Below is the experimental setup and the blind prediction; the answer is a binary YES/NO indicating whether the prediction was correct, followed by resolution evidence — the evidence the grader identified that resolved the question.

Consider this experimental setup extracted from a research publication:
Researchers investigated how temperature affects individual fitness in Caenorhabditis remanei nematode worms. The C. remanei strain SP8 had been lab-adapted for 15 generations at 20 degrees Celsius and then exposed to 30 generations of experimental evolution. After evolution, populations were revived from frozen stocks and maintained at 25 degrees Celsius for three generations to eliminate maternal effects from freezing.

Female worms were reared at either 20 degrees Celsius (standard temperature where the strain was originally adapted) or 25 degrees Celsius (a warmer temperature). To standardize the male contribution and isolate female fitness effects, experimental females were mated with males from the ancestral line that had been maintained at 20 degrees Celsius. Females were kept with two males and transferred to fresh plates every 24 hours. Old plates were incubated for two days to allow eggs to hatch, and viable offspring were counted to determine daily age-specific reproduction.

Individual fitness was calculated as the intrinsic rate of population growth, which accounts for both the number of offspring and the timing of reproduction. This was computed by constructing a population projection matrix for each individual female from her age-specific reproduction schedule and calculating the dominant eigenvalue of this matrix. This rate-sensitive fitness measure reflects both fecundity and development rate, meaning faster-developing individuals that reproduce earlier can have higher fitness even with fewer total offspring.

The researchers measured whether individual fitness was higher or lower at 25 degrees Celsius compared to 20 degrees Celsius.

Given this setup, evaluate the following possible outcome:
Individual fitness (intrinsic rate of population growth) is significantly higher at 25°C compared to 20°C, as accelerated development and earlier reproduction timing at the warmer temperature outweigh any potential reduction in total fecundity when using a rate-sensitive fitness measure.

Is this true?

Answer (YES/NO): YES